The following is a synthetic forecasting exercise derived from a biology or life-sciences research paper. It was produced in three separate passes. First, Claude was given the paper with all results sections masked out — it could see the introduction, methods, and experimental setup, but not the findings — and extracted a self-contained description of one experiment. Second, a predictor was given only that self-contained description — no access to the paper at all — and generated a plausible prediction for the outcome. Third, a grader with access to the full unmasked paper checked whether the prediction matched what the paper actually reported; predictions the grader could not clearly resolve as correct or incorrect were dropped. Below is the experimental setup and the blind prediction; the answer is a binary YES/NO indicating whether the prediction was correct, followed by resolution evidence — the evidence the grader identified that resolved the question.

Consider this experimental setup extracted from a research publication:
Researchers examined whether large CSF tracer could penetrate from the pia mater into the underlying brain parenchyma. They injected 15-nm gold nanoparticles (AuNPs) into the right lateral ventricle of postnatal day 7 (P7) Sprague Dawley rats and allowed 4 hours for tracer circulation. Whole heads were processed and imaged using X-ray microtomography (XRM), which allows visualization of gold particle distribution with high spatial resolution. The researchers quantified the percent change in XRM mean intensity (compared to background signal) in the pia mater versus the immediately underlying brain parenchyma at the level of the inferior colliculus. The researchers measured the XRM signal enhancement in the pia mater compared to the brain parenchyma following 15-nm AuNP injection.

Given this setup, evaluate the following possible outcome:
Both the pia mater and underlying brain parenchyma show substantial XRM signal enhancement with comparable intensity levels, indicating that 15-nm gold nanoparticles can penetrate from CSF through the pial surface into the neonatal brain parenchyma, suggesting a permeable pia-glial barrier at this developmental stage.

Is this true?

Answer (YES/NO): NO